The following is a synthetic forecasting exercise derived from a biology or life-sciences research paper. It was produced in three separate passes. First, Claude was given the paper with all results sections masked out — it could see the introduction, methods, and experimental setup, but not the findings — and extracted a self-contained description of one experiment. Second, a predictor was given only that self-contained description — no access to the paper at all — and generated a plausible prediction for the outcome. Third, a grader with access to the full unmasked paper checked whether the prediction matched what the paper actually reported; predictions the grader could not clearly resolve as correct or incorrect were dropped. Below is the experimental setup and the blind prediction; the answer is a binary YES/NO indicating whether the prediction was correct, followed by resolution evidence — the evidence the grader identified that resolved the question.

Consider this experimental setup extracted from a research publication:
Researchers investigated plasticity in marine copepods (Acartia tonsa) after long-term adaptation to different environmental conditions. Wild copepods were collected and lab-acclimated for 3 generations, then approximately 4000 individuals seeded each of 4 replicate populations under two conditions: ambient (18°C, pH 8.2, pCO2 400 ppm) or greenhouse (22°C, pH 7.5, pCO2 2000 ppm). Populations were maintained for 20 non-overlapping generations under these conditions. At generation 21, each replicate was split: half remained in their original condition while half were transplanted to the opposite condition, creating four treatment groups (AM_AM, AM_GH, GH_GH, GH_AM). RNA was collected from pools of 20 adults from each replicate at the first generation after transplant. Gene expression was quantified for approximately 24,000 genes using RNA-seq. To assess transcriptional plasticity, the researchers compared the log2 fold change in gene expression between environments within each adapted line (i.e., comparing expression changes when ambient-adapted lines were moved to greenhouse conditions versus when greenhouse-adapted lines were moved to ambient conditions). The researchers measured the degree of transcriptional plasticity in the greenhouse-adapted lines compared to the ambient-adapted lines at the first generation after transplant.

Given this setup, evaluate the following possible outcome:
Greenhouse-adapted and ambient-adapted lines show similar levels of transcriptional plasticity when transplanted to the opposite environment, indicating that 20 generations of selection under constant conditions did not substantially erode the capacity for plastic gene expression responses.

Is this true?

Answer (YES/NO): NO